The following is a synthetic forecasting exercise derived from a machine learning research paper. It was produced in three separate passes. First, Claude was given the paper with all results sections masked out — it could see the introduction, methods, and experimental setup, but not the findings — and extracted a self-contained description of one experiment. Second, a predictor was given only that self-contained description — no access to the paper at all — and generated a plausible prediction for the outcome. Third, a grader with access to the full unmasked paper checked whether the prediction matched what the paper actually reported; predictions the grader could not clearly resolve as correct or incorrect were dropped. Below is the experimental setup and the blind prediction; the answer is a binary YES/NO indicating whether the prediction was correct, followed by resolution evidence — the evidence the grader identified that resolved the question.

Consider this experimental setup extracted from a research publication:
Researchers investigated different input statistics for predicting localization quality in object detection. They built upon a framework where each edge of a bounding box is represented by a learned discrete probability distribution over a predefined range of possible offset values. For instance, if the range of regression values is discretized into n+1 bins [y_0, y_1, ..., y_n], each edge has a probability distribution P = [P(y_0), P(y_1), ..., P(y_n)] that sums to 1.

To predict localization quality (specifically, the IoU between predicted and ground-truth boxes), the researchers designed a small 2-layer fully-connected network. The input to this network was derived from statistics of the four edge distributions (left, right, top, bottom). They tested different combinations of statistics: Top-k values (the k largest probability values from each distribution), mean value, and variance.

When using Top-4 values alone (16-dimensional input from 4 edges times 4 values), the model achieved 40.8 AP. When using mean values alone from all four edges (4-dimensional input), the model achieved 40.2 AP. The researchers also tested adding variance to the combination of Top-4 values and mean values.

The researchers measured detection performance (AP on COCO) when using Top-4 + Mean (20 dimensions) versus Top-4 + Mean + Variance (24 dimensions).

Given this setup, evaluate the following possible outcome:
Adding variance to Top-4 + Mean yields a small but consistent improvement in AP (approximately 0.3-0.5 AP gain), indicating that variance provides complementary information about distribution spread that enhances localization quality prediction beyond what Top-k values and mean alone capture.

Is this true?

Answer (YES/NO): NO